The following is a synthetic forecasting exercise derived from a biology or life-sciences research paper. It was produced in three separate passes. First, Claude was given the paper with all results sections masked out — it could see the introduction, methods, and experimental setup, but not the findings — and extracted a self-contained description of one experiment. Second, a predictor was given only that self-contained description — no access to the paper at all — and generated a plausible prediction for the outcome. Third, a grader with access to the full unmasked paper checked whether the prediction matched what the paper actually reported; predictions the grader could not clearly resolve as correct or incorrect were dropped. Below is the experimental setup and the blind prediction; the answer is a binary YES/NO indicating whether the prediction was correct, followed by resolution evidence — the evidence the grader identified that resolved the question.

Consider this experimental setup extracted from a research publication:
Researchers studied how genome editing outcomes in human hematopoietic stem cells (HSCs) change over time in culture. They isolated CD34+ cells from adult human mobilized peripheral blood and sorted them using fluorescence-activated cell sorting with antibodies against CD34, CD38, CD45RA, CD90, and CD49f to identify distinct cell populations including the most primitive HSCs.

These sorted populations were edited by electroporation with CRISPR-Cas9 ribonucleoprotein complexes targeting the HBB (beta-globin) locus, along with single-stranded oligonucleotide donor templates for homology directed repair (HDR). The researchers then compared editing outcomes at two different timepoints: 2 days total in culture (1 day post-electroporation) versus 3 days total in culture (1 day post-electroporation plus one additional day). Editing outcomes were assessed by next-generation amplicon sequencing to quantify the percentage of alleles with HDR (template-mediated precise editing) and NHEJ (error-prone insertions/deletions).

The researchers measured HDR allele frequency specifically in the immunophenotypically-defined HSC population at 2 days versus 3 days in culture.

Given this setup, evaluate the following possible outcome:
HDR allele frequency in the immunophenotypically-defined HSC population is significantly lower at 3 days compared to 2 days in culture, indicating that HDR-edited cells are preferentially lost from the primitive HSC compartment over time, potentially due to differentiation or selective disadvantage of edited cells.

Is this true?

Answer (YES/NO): NO